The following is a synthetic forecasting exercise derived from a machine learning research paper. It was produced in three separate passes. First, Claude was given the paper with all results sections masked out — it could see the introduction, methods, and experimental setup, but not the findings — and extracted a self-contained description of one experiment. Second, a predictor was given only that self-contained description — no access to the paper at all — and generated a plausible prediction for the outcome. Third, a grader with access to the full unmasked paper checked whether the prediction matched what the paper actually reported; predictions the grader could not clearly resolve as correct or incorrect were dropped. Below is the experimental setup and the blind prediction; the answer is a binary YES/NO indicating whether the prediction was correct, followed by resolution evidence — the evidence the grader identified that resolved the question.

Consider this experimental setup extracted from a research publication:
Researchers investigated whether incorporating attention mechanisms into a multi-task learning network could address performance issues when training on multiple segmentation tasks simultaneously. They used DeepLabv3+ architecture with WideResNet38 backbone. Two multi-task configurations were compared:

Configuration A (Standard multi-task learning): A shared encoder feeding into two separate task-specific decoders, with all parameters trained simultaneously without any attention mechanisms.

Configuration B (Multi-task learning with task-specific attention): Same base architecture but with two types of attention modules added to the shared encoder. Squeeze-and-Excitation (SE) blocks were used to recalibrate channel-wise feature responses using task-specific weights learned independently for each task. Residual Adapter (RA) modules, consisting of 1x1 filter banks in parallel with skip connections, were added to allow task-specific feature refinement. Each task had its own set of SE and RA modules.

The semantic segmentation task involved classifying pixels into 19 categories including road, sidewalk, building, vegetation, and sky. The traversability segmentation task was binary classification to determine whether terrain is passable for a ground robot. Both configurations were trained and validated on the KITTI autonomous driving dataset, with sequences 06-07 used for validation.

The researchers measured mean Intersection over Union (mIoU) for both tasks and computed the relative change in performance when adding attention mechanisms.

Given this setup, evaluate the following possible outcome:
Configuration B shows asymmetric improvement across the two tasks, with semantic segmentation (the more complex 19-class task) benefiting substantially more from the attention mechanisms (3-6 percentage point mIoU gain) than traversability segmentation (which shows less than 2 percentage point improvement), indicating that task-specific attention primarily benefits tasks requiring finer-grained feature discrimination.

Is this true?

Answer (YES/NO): NO